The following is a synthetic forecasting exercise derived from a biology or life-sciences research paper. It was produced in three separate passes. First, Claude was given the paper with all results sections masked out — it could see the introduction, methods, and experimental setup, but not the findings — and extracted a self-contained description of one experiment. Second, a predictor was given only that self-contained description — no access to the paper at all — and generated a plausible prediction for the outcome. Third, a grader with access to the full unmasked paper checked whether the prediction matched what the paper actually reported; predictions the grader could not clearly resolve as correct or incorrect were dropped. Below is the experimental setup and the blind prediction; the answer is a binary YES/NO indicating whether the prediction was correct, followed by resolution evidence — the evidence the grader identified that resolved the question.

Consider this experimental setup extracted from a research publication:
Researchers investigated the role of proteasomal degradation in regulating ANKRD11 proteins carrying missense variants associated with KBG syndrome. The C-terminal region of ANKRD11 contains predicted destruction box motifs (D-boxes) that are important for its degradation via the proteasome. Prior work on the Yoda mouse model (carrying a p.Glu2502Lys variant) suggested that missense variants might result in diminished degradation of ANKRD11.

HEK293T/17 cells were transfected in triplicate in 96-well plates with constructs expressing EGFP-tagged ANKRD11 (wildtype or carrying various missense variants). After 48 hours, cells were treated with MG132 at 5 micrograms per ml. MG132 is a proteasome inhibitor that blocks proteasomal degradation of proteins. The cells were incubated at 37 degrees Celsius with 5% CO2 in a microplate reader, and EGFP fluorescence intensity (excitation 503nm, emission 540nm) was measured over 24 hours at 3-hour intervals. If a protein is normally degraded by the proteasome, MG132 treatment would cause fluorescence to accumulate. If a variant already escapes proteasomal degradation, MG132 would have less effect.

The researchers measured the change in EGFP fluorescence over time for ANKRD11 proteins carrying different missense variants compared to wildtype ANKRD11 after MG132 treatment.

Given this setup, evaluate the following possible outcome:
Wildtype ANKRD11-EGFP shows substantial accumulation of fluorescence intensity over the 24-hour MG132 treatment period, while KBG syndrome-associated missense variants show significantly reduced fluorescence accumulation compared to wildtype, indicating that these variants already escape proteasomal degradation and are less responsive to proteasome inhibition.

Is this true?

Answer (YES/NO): NO